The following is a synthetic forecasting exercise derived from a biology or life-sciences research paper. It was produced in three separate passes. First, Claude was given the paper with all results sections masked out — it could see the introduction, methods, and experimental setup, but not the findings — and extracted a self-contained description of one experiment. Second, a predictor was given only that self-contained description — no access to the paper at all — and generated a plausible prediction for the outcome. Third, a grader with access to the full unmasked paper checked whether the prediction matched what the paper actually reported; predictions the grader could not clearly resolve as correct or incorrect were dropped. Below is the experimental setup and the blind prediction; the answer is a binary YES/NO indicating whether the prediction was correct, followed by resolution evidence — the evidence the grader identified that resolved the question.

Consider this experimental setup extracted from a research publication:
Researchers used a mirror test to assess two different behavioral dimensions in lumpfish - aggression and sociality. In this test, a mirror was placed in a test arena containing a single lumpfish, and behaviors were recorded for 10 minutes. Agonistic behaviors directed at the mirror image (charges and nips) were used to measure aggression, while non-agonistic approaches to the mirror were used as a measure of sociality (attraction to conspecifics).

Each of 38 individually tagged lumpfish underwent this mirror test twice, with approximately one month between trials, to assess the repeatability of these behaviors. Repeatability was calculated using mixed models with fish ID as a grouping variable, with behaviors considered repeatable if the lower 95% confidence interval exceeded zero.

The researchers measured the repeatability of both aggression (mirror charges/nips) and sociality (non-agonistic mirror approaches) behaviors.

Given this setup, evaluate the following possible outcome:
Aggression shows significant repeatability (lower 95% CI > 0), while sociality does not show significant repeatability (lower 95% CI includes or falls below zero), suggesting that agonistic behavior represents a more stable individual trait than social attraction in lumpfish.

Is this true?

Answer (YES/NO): NO